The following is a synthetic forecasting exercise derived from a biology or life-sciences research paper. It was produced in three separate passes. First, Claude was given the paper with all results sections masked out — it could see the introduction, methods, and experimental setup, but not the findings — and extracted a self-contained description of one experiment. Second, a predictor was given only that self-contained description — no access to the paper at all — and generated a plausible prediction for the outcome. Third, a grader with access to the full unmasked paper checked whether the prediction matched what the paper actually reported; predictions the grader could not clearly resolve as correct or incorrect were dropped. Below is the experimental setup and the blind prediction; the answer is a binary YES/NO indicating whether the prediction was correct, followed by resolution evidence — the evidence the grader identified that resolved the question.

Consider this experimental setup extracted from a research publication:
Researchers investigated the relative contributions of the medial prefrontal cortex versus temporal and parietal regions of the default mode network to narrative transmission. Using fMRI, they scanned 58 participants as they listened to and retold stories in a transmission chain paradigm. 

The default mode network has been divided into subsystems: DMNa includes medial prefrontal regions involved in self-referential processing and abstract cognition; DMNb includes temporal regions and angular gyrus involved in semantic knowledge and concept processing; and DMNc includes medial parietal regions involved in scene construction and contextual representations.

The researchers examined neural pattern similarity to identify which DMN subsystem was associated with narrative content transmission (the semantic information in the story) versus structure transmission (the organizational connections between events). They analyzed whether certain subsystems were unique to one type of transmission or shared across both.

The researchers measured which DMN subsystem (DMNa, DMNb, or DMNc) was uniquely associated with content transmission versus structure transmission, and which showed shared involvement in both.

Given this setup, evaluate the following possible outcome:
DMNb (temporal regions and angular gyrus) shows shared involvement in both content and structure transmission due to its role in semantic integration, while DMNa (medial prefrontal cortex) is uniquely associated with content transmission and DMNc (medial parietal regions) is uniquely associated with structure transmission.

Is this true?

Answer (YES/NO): NO